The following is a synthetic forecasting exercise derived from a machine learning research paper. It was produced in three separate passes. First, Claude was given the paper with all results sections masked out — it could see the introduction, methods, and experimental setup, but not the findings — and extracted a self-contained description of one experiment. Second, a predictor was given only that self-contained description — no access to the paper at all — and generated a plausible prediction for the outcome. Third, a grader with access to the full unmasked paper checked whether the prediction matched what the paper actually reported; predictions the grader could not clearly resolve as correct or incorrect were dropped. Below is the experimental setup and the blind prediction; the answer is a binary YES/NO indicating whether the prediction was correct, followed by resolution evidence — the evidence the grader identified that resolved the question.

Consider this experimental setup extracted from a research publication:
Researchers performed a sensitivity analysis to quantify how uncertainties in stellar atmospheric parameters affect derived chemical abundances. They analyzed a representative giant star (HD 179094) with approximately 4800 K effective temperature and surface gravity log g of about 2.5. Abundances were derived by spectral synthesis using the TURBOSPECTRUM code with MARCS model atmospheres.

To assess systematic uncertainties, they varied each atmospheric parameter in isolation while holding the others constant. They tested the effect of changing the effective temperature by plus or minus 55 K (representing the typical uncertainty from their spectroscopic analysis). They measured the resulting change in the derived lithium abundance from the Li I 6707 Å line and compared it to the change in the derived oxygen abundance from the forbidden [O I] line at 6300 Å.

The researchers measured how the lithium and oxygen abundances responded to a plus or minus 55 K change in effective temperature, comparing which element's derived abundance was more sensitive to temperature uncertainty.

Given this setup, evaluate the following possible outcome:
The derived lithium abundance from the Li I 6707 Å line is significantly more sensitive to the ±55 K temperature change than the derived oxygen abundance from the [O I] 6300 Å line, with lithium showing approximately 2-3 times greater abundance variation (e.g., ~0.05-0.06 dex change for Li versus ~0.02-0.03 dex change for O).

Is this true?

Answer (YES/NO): NO